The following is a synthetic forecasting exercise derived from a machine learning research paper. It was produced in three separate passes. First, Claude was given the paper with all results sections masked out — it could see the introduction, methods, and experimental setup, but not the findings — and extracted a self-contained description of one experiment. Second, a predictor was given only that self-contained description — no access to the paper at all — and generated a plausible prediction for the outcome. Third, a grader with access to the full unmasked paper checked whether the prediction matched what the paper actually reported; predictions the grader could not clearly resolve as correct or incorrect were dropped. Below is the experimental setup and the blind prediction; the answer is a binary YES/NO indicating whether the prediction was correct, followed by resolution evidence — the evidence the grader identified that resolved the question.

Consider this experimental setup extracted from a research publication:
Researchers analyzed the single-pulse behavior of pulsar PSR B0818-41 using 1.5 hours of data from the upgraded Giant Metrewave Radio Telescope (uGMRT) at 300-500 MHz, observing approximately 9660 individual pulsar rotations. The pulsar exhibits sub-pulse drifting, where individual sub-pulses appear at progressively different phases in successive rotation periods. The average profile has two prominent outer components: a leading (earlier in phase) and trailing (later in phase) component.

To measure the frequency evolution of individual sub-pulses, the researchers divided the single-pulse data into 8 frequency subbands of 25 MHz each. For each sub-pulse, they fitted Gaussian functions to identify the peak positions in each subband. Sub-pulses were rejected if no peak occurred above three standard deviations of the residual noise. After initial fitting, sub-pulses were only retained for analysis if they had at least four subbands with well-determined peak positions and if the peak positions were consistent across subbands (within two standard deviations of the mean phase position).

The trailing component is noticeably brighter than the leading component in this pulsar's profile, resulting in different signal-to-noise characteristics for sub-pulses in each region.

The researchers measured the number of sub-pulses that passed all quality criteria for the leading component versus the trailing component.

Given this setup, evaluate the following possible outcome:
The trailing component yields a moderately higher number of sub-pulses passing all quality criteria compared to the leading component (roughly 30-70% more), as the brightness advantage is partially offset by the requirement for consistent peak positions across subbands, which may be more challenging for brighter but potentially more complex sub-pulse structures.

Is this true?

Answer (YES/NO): YES